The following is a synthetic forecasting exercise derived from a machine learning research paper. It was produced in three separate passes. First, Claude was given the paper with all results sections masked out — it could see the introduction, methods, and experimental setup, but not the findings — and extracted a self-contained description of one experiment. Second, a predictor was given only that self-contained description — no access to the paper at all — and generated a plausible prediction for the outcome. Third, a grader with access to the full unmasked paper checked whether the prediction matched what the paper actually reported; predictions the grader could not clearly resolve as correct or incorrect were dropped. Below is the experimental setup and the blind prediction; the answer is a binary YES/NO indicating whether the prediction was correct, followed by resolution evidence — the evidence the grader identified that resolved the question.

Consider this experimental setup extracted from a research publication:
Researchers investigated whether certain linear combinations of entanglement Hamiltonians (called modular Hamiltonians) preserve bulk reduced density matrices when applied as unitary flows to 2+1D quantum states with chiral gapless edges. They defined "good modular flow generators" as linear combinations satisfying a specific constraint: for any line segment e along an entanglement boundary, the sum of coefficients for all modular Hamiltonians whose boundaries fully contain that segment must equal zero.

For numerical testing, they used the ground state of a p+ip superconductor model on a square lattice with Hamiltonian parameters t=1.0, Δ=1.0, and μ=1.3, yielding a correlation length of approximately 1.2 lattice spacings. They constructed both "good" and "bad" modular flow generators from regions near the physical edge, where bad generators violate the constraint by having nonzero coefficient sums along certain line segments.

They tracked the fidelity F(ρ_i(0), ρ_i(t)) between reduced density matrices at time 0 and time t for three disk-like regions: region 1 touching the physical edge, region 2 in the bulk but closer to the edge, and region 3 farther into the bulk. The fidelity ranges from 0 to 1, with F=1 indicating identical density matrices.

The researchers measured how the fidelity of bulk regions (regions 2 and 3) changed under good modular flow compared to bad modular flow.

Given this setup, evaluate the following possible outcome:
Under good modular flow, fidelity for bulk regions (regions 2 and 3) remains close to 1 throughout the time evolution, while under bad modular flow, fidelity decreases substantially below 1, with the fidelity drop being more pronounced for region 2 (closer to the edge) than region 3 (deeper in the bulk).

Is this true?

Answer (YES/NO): NO